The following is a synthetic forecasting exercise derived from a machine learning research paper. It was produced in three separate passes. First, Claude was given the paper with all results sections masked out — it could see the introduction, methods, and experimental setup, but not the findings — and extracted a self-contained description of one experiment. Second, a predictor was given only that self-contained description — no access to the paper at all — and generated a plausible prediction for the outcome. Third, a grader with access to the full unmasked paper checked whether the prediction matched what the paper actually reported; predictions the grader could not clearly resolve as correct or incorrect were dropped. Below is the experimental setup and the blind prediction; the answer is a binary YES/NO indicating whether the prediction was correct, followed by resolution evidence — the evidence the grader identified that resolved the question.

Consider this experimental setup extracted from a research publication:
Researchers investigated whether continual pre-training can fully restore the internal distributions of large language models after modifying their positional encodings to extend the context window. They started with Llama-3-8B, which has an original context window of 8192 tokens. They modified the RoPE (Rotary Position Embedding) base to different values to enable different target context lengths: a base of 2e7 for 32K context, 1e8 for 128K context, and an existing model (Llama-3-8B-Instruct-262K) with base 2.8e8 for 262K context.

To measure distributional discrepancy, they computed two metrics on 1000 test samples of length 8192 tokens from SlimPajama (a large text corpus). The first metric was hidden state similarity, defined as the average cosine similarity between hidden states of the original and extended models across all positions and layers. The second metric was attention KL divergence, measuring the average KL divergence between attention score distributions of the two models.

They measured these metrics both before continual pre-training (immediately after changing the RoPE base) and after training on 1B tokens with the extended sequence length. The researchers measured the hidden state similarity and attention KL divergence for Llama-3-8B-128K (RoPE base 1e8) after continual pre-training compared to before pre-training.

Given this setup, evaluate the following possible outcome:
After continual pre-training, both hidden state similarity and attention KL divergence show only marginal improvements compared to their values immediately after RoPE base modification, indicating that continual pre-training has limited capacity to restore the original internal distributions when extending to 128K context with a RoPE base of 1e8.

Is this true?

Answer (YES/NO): NO